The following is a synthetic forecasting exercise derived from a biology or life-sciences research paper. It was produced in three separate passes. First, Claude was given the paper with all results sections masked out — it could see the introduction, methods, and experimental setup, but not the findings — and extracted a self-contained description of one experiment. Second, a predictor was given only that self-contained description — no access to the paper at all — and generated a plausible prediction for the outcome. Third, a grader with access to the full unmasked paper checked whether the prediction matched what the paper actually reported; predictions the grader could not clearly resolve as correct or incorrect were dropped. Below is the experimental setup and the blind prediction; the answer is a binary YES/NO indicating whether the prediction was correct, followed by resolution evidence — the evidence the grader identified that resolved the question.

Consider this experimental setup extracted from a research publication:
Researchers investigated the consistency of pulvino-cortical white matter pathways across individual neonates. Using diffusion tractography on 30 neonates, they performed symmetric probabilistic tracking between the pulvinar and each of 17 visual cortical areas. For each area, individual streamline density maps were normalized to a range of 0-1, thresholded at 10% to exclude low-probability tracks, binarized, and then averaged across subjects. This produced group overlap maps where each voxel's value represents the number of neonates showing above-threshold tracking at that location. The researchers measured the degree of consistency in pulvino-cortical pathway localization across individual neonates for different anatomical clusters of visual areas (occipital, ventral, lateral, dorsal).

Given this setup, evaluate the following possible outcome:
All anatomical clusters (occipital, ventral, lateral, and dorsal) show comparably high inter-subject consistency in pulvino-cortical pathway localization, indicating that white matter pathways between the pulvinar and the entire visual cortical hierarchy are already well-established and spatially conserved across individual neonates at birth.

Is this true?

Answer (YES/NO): YES